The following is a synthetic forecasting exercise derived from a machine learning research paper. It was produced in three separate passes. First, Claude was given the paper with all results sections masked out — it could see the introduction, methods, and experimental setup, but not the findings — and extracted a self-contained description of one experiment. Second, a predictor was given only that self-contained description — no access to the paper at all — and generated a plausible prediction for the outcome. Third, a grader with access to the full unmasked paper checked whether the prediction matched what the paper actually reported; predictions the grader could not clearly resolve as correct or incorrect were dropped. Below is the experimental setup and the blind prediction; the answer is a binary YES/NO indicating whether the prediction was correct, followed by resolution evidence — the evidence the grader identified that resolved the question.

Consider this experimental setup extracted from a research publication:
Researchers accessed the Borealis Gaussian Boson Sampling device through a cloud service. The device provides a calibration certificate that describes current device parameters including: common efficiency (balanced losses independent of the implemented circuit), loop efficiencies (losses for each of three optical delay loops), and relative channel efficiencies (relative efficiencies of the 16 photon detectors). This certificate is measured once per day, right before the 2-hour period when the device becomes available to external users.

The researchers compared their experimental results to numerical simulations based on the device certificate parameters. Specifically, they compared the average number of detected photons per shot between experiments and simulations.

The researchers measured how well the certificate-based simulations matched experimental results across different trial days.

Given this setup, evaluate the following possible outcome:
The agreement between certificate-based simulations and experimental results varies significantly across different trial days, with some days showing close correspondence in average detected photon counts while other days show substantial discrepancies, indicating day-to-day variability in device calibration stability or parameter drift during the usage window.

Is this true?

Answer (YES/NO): YES